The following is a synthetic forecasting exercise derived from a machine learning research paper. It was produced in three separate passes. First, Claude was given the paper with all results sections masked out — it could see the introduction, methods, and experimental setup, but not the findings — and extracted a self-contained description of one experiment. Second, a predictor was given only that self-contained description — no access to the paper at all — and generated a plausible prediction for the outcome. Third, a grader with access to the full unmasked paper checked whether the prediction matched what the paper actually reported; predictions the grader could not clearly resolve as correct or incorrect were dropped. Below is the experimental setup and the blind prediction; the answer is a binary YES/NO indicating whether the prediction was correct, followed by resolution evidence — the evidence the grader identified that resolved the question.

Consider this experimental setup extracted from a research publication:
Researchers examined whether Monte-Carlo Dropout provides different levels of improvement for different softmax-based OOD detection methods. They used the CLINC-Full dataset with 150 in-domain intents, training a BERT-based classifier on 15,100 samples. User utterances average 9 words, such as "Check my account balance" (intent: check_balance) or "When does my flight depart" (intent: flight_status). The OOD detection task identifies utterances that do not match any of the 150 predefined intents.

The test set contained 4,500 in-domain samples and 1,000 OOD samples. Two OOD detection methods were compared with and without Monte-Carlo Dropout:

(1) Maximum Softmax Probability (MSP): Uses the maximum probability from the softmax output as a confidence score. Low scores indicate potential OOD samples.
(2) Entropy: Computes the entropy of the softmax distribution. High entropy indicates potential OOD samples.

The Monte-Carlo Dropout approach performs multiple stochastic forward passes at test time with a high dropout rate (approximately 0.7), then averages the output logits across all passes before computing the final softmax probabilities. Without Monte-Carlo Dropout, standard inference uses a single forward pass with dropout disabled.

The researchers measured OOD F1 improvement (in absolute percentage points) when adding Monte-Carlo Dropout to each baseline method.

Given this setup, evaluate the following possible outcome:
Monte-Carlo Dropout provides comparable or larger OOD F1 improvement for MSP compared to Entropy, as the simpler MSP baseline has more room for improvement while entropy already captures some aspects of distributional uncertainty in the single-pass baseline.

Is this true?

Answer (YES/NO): YES